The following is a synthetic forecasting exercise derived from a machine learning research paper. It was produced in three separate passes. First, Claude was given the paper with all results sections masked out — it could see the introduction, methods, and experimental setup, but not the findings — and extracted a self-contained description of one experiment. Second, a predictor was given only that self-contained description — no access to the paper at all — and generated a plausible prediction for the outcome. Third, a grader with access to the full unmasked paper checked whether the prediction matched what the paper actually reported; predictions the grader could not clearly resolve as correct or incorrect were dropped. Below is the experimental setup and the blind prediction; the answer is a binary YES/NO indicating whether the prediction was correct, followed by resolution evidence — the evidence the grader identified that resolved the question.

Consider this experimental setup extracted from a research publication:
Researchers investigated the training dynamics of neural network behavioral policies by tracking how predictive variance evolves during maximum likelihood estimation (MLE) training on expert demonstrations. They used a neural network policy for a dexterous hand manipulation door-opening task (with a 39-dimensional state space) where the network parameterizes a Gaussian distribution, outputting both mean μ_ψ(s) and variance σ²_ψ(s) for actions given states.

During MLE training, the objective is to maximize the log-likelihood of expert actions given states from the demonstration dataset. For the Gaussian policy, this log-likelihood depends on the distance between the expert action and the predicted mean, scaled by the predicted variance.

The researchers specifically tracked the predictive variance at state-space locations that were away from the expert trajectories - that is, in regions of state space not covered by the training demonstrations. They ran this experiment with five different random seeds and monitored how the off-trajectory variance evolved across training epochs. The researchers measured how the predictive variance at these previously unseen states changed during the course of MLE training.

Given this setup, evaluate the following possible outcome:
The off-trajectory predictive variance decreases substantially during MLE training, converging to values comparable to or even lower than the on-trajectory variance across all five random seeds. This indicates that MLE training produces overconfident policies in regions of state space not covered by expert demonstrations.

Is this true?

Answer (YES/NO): YES